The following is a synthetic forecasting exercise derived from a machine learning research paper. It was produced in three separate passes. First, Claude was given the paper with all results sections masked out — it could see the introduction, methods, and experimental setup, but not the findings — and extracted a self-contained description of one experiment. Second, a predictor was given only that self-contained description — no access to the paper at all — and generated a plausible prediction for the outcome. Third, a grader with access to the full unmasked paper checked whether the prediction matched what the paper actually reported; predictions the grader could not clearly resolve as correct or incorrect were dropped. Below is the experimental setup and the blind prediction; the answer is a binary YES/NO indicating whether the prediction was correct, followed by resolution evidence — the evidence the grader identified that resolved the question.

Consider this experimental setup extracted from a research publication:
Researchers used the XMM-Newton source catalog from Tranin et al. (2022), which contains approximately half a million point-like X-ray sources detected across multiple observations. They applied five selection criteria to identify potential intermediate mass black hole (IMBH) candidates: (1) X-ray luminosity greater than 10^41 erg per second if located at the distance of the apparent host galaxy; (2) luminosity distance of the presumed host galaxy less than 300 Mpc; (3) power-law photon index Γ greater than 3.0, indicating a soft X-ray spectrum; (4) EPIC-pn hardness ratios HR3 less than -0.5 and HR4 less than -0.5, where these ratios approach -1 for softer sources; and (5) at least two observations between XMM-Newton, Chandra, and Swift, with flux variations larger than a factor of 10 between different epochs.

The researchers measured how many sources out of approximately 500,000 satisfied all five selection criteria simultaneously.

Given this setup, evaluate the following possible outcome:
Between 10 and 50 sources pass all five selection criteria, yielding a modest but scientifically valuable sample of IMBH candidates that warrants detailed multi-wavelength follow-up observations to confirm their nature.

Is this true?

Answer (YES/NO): NO